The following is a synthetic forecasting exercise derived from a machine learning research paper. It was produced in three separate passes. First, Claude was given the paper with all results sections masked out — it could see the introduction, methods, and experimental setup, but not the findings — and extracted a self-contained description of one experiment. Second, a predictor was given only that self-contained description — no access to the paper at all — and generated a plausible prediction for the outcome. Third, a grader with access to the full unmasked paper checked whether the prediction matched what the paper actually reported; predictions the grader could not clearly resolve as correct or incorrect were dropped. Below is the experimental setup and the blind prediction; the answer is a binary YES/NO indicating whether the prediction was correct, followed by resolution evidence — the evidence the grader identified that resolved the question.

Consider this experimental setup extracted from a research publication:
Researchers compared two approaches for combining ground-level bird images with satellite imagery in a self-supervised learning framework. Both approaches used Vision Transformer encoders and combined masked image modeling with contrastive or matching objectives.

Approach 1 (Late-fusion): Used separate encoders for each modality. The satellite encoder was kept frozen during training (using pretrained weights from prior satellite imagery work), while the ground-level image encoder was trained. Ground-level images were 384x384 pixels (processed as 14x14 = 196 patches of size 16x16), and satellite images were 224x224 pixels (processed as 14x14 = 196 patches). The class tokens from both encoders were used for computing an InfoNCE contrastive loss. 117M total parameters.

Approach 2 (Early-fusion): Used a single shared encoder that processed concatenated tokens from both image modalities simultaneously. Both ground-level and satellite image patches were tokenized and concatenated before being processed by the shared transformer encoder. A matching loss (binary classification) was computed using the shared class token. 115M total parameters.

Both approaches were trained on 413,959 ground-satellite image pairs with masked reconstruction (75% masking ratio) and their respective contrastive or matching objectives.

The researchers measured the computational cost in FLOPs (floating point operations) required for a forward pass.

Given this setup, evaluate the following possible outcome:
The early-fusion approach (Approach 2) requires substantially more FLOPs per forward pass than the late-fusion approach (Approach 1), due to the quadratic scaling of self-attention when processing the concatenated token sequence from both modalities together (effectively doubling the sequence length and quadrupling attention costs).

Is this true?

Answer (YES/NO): YES